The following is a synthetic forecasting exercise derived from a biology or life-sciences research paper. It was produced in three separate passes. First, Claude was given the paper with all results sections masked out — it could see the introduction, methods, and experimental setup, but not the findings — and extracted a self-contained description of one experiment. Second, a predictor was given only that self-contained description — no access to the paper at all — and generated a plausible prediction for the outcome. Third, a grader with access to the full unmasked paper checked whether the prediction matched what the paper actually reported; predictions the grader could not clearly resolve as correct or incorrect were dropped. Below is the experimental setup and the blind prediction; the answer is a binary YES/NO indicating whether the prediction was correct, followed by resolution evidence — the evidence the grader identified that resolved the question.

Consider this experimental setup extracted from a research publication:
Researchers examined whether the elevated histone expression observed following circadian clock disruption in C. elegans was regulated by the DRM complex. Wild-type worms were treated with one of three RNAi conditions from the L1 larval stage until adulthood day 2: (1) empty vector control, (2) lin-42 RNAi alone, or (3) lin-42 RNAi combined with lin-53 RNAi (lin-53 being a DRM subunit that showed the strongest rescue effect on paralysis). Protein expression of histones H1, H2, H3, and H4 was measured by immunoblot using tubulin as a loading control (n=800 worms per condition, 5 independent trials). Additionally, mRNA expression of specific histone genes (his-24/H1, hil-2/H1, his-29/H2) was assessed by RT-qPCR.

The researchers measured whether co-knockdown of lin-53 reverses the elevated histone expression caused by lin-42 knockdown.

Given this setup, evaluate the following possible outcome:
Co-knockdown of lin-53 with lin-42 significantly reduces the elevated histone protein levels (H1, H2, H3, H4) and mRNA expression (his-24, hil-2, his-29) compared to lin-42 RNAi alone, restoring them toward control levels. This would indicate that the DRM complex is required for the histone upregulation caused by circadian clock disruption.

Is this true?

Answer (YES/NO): YES